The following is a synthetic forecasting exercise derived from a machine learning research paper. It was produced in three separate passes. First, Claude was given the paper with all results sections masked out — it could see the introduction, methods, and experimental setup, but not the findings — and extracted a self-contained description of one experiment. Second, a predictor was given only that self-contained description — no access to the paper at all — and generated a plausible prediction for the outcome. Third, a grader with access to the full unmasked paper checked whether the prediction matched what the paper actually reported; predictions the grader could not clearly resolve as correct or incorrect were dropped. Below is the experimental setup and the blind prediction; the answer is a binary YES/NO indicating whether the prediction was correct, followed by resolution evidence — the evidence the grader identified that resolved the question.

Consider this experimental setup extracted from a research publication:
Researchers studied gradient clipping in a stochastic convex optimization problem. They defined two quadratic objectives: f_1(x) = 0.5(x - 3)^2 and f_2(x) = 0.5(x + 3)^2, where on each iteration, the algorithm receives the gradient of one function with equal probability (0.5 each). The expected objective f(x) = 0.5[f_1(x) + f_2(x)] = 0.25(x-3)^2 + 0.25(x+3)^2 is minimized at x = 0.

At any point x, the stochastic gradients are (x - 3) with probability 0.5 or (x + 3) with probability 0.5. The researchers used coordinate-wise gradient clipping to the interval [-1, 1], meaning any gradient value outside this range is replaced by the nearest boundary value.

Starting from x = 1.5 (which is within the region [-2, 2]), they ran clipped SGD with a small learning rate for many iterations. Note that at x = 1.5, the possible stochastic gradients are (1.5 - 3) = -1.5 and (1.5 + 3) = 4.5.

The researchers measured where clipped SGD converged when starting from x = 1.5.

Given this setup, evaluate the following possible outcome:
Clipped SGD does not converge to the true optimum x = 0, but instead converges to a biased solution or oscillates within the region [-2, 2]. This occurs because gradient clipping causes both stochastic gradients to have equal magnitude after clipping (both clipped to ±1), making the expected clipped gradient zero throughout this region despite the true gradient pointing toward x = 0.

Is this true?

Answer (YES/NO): YES